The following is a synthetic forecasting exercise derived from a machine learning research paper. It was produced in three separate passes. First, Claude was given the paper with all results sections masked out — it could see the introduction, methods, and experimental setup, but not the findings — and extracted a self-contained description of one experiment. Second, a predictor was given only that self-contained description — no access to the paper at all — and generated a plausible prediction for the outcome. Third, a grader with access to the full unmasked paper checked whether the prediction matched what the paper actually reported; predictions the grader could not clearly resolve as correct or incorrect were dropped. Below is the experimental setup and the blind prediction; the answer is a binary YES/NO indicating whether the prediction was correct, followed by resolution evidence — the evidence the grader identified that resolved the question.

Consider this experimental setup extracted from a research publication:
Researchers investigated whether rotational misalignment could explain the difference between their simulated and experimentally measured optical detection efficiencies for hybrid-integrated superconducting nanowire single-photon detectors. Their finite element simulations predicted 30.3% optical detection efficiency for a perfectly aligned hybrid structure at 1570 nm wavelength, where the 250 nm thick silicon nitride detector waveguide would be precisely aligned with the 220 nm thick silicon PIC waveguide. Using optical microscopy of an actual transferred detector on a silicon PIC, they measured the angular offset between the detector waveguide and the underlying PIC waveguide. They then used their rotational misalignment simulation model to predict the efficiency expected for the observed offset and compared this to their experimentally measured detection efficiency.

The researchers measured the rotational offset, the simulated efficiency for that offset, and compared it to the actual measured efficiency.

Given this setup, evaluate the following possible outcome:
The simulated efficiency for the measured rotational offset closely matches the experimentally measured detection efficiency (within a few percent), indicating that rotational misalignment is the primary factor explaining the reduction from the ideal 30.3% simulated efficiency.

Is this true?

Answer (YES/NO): YES